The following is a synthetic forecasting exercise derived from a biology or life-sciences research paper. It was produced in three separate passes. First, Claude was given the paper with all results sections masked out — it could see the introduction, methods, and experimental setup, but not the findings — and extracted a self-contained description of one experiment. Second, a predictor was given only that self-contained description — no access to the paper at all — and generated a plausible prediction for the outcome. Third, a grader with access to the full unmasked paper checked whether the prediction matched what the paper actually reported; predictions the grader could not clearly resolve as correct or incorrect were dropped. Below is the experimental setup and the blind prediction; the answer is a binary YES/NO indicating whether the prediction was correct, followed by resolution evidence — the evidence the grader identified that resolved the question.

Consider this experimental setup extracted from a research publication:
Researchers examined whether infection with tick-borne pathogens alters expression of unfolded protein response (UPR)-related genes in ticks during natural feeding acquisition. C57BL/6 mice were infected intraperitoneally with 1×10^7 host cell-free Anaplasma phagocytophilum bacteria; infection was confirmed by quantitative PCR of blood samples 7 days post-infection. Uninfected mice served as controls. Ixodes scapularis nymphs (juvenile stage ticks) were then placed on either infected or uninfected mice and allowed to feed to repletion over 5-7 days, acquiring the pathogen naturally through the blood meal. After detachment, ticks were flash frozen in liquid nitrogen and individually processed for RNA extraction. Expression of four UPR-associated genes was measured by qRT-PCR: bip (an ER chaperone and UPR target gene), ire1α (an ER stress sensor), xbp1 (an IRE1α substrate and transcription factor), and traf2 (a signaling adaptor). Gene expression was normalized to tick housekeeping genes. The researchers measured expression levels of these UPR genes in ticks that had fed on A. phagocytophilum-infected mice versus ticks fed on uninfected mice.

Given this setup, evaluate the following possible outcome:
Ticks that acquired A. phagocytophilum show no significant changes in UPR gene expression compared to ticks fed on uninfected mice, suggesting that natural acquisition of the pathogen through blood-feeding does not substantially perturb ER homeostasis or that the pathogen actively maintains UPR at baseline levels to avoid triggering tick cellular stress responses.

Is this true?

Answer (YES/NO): NO